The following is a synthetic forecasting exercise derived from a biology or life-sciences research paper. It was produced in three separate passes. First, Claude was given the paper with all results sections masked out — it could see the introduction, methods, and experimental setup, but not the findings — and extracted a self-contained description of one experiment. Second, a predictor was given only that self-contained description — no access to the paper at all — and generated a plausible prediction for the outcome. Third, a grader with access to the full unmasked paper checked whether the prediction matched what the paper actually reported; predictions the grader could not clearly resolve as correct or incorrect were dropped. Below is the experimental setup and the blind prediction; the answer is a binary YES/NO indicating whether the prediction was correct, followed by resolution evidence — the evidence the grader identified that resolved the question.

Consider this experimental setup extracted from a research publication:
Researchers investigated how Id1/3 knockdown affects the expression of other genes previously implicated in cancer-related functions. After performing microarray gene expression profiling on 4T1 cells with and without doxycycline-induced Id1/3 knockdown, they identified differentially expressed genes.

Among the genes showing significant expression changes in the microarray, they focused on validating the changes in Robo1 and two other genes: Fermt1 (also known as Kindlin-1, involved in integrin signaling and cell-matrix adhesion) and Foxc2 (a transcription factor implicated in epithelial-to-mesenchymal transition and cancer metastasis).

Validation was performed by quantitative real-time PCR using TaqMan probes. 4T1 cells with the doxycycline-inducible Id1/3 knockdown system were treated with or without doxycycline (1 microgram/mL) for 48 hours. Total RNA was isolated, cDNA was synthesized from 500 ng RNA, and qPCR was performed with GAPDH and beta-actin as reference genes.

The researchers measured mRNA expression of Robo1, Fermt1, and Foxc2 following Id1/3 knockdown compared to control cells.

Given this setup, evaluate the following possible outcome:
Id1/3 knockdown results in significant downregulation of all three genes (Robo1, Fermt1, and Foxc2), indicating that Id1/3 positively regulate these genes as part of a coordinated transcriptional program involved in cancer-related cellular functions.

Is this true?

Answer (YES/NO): NO